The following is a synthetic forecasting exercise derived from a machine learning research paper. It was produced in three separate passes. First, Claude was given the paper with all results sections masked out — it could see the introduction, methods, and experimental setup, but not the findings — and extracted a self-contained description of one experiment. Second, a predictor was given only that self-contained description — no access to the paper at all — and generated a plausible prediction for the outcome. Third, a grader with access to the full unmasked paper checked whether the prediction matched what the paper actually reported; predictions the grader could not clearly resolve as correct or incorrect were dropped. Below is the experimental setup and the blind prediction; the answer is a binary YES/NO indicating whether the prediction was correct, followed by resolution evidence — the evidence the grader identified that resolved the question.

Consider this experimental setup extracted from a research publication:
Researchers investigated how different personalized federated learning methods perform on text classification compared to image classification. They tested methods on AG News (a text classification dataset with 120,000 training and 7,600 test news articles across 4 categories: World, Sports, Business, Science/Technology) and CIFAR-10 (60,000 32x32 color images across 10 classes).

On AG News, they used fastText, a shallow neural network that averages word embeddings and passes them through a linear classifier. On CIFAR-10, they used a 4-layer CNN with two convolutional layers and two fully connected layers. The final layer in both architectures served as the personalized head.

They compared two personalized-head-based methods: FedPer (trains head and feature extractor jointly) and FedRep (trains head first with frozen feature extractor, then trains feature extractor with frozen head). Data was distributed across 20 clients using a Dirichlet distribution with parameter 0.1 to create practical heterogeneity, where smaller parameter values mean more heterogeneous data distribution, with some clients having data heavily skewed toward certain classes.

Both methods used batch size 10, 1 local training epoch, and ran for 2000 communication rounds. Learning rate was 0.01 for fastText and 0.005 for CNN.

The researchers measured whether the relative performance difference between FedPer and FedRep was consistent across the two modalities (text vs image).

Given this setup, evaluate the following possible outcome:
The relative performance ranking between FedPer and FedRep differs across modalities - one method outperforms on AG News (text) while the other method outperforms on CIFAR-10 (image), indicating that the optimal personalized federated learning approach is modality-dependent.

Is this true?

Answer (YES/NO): NO